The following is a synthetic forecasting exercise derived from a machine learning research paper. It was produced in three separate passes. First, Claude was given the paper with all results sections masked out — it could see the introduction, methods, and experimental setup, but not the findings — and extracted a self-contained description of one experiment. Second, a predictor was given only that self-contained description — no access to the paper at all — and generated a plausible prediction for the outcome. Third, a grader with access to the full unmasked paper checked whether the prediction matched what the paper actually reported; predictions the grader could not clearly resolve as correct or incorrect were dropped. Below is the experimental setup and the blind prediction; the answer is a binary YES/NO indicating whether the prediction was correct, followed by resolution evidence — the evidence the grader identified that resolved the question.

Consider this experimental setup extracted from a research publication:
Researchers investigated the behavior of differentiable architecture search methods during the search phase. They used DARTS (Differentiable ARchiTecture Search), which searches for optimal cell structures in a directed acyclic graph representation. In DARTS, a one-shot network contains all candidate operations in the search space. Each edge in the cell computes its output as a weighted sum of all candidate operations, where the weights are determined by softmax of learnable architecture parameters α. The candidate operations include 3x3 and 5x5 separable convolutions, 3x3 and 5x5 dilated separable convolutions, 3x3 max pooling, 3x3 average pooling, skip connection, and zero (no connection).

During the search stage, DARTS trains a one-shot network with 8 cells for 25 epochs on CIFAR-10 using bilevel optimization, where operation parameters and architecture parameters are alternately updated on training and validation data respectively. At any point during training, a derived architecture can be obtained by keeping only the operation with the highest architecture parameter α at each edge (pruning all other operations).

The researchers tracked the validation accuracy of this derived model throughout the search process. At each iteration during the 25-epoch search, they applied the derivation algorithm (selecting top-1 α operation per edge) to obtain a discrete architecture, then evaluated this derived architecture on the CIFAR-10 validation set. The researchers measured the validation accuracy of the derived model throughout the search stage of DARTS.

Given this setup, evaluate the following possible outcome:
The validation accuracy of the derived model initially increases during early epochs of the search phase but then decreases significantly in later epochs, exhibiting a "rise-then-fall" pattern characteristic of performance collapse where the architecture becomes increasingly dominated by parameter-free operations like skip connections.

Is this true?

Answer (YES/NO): NO